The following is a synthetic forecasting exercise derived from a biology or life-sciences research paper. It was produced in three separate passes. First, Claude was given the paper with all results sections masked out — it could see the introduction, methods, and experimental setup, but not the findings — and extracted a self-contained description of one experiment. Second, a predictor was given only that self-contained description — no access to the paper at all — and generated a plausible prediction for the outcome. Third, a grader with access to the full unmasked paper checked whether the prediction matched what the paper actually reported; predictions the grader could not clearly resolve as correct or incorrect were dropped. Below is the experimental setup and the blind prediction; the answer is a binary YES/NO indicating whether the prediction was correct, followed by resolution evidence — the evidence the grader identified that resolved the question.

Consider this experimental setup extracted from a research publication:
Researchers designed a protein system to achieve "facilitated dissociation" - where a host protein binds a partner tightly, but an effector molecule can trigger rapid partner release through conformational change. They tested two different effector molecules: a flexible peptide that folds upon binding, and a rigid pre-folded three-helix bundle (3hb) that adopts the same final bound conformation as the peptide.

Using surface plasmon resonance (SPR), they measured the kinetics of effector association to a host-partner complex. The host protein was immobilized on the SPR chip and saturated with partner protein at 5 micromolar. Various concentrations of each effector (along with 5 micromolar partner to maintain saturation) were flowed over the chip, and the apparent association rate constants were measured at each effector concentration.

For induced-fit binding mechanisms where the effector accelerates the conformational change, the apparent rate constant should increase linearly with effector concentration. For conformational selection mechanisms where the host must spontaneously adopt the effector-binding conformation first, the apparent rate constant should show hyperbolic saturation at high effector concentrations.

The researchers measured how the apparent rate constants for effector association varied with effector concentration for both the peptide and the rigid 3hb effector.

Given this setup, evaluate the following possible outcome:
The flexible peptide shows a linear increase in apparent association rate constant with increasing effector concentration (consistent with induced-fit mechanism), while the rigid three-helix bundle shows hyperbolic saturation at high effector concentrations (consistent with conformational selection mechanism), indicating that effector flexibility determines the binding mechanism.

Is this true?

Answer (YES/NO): YES